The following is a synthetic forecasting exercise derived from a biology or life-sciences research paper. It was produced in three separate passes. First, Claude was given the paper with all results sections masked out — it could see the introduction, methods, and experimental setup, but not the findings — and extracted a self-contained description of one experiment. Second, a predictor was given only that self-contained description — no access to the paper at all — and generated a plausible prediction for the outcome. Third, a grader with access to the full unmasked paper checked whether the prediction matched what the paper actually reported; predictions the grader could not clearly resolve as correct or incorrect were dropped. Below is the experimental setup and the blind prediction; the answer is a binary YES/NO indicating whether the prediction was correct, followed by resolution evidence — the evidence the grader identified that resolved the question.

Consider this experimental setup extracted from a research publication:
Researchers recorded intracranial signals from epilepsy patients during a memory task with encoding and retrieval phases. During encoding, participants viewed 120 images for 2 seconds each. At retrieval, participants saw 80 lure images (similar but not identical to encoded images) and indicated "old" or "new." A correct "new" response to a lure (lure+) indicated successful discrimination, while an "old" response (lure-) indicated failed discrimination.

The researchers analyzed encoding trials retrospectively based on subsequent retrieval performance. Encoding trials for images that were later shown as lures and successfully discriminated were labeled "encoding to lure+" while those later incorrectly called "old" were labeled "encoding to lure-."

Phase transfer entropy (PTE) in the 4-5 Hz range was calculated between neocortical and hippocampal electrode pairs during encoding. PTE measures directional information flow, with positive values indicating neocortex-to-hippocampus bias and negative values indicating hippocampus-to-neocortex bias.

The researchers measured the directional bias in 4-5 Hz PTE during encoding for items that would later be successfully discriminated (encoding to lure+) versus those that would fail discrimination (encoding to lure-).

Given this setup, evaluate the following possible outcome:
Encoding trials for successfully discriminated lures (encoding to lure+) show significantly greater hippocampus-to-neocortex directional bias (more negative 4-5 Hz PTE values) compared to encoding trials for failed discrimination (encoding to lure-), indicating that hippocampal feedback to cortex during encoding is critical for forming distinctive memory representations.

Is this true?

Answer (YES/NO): YES